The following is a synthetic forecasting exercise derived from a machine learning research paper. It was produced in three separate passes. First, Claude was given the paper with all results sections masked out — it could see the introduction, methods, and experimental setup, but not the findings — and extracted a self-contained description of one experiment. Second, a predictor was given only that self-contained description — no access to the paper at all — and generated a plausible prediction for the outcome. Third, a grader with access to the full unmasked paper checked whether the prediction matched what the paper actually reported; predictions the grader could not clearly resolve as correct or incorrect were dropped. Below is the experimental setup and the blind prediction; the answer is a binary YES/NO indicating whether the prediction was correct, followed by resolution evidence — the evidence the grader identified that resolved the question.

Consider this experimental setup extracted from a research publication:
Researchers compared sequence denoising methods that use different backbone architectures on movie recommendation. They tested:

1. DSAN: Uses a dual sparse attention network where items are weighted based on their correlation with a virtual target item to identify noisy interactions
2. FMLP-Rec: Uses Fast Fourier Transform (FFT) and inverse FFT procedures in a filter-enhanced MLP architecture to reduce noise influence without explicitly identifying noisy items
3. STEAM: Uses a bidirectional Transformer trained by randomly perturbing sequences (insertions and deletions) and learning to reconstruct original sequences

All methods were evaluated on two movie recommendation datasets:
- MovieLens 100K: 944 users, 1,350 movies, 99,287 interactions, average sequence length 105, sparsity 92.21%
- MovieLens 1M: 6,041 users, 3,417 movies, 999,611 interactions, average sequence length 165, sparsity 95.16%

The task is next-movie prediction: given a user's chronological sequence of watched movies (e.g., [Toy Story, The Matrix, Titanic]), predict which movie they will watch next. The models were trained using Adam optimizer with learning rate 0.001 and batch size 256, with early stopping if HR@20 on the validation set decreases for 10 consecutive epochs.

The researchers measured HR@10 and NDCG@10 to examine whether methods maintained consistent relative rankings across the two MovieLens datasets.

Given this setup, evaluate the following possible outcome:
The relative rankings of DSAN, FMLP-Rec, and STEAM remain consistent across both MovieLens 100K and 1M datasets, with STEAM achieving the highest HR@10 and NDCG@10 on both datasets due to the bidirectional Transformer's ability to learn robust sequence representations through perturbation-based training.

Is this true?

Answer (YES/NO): NO